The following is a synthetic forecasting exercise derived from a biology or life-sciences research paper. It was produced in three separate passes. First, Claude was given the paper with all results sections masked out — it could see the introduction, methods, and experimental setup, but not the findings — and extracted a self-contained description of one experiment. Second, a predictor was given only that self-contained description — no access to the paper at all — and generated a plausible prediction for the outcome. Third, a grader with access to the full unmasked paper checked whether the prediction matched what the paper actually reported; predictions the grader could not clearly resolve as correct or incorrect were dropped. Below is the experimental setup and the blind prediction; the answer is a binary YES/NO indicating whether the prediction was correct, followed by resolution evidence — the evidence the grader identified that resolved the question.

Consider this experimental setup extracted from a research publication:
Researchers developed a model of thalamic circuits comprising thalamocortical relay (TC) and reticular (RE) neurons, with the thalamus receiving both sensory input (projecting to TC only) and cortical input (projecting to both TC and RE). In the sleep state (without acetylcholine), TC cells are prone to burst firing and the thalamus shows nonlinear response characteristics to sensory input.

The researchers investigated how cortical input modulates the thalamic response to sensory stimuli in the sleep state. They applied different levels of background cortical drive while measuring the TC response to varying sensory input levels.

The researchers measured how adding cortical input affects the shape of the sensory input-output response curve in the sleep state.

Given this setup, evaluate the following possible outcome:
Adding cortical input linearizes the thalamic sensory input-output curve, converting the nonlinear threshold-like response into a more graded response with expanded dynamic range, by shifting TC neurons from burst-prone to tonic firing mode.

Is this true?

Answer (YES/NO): NO